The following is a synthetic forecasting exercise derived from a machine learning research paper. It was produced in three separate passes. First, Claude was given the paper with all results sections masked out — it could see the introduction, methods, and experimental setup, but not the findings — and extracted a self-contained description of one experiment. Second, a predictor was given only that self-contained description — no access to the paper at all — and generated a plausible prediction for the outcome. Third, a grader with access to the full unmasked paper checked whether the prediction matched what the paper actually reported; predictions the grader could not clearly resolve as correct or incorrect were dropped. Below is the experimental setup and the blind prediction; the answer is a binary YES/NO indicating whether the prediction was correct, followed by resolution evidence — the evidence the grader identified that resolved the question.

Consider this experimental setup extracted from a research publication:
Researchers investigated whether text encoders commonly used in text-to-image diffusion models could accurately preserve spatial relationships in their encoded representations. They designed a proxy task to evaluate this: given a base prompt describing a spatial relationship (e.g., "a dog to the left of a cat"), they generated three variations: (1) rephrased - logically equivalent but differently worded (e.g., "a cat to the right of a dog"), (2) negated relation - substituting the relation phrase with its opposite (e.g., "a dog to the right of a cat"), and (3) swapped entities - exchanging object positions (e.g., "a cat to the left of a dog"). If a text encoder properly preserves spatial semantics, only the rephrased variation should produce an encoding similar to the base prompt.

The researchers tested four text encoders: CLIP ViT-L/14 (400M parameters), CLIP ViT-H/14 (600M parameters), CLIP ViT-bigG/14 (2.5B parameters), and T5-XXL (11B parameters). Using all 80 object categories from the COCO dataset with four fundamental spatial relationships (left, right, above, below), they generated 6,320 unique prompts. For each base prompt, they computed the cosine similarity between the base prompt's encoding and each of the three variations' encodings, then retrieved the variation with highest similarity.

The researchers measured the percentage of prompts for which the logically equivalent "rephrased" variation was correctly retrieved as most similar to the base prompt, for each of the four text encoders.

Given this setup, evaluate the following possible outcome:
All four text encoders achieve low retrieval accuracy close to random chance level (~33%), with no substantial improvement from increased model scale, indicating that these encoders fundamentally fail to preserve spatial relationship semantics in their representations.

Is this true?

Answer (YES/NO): NO